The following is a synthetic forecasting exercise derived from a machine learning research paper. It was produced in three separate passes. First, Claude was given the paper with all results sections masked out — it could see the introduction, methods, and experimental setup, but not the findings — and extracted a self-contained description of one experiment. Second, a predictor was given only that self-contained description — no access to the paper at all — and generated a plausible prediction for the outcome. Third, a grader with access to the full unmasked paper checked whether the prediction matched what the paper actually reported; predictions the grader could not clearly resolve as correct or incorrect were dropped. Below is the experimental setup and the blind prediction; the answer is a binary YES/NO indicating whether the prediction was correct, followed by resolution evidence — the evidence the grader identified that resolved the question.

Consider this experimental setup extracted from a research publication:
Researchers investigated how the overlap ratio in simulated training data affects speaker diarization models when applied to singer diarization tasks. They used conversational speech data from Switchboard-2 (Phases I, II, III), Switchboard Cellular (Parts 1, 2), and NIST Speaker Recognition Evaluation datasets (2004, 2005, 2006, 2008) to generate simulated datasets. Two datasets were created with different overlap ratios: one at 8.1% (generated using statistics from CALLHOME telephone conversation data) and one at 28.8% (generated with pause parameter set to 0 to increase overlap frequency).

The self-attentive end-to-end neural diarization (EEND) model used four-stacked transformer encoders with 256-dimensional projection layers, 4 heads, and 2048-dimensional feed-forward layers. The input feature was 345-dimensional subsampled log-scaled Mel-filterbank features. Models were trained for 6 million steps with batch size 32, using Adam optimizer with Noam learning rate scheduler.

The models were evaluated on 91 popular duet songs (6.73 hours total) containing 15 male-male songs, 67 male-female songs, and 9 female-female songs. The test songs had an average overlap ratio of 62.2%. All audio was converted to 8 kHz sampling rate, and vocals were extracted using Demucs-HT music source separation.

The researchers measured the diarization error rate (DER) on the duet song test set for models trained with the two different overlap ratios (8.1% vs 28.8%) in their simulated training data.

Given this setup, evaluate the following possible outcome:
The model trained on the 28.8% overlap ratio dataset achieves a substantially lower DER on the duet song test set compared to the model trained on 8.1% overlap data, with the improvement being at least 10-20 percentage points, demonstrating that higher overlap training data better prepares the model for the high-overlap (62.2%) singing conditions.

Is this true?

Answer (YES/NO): NO